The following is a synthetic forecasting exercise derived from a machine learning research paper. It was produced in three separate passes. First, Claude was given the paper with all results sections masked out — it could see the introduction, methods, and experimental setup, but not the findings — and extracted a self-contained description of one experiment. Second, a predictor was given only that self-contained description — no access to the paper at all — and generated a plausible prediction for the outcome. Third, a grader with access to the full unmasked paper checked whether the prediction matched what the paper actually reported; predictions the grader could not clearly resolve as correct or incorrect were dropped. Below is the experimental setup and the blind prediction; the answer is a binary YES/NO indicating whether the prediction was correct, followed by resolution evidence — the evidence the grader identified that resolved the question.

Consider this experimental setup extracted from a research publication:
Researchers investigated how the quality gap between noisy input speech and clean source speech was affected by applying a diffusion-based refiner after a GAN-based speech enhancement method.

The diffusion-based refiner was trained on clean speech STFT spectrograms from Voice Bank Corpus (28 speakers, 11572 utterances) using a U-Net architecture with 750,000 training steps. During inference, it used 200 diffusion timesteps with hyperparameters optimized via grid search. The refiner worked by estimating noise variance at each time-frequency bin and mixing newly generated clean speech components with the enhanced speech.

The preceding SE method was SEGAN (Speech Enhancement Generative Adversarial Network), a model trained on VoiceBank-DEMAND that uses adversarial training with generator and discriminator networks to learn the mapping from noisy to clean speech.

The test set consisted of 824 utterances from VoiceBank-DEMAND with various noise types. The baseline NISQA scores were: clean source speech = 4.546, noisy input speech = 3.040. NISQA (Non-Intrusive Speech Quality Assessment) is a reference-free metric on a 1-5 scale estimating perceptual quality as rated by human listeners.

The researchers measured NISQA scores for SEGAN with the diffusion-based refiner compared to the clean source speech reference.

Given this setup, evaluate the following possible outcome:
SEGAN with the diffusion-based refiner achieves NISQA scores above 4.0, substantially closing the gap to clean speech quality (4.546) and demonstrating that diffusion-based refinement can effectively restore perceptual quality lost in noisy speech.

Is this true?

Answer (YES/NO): YES